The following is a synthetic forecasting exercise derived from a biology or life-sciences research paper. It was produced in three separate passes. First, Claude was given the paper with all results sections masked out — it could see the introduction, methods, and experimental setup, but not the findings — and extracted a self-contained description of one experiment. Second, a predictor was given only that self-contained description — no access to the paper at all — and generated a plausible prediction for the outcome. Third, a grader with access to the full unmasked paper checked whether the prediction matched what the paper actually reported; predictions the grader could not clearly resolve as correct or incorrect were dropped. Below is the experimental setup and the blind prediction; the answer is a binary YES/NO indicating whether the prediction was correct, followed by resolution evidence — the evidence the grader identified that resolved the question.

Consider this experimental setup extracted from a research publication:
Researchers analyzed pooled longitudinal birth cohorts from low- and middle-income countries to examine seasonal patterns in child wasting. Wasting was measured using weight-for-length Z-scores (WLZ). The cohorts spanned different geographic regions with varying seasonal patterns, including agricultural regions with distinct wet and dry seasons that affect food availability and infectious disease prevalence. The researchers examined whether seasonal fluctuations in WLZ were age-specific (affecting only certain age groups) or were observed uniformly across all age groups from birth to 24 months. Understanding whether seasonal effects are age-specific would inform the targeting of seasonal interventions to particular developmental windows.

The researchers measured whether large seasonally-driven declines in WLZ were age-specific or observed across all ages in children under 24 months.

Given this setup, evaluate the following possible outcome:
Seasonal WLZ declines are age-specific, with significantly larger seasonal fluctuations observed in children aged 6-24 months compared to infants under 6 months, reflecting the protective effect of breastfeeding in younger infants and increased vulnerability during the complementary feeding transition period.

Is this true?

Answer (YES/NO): NO